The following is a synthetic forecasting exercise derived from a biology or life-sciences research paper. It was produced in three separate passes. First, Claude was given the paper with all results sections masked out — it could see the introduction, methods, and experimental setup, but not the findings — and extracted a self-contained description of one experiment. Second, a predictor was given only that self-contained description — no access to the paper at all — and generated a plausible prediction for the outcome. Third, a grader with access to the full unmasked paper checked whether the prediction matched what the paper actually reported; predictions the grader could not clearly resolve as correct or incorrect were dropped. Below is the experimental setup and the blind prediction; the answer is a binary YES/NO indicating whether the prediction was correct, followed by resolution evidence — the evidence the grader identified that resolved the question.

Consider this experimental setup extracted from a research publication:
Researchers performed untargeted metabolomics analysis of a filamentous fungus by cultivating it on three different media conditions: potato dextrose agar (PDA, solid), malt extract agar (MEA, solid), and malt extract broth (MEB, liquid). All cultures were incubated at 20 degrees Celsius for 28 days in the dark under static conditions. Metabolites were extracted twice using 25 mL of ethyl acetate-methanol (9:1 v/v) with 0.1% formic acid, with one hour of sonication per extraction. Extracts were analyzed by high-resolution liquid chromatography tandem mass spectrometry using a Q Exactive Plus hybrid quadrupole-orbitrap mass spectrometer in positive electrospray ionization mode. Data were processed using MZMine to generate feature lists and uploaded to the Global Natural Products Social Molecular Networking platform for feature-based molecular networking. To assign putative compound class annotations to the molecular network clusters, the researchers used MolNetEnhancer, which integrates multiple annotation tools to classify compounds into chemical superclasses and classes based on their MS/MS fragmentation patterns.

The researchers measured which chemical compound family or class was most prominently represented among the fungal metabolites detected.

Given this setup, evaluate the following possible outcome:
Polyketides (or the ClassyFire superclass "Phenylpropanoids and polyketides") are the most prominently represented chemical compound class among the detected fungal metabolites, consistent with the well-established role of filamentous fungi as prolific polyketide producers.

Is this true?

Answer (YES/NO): NO